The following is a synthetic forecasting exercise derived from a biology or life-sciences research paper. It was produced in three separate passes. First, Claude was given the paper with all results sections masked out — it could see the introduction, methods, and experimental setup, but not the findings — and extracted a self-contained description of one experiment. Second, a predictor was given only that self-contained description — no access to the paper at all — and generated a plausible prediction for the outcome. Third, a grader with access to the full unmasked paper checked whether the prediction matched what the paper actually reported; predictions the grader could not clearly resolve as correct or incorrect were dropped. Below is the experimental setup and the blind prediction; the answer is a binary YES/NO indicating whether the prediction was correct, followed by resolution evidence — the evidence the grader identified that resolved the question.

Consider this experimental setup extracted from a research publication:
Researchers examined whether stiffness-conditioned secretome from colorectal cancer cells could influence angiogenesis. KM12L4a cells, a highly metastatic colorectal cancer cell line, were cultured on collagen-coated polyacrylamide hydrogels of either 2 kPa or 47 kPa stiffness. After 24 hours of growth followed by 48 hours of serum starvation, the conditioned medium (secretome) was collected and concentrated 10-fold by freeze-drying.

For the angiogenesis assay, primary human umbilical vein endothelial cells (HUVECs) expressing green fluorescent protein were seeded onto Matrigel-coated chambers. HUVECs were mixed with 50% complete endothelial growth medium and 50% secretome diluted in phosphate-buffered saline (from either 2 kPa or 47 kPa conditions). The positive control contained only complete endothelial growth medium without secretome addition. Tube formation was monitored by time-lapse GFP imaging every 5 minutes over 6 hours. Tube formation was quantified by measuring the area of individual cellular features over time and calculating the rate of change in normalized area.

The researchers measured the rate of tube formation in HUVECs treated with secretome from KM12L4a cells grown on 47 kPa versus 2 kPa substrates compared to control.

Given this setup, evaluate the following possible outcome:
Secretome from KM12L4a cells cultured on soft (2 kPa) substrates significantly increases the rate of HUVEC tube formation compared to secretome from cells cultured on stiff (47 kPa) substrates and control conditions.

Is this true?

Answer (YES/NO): NO